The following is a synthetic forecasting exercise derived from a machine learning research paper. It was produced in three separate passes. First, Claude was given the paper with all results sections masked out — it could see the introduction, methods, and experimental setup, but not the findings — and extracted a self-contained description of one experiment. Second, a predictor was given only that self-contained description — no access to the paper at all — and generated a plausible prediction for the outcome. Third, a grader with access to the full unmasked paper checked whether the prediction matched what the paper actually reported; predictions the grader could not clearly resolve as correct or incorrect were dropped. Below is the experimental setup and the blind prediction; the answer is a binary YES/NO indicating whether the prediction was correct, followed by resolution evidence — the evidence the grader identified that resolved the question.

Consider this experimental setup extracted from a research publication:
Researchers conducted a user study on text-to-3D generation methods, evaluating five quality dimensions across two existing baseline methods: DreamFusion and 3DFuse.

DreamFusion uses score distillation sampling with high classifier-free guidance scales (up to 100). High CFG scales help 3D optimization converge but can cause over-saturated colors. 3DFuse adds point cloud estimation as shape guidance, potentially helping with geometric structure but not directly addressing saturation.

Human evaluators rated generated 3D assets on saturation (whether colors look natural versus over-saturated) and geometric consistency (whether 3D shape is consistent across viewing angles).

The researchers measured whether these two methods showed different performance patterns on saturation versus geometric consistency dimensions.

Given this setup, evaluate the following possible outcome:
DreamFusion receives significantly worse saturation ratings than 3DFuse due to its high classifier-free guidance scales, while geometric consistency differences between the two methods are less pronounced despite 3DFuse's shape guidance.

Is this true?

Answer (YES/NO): NO